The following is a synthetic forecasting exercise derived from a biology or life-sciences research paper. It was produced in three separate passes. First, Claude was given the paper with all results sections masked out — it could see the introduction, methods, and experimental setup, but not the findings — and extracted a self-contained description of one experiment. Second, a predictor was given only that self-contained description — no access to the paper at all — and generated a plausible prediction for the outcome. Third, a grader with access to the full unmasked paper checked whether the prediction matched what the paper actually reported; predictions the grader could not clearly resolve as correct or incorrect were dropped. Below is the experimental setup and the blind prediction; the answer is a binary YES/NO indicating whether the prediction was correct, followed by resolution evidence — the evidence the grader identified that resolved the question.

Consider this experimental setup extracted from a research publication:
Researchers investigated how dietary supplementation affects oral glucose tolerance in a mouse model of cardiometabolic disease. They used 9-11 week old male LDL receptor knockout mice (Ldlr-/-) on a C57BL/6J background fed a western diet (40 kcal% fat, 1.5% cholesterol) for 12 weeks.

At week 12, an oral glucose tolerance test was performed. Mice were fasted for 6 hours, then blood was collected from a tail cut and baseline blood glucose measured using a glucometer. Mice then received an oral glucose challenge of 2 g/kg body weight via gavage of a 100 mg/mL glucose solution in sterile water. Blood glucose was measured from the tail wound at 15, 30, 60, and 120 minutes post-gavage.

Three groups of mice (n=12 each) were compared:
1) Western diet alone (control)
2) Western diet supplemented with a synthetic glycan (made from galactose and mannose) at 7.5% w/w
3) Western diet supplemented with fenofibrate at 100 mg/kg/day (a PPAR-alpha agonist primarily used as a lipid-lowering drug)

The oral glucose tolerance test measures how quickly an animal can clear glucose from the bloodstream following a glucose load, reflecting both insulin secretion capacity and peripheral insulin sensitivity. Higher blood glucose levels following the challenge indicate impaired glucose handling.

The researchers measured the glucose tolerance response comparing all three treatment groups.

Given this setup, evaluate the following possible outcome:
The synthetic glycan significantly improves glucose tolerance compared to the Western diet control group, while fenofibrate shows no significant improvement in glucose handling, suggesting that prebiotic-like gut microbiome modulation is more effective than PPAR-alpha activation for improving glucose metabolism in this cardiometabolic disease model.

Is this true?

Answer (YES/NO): NO